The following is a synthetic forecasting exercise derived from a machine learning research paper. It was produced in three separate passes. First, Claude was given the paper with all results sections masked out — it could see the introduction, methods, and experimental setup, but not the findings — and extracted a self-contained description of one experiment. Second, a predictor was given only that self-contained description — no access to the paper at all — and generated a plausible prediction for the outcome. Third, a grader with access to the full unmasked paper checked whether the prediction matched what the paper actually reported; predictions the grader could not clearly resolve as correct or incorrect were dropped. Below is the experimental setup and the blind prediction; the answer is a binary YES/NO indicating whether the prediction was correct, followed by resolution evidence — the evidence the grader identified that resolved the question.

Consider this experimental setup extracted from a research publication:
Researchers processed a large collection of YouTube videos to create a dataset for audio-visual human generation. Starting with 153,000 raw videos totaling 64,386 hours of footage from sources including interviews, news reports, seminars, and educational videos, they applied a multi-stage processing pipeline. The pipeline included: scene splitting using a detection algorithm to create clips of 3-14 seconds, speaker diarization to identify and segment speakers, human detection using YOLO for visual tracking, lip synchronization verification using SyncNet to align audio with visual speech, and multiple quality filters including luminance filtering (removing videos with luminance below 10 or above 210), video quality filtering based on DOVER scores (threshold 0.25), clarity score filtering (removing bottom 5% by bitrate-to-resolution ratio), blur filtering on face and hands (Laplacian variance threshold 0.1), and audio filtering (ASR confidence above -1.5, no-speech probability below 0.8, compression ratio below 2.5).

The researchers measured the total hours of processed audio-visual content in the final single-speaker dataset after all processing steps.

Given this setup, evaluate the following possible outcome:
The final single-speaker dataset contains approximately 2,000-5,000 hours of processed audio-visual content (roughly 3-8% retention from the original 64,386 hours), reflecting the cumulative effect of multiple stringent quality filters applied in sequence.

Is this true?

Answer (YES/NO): NO